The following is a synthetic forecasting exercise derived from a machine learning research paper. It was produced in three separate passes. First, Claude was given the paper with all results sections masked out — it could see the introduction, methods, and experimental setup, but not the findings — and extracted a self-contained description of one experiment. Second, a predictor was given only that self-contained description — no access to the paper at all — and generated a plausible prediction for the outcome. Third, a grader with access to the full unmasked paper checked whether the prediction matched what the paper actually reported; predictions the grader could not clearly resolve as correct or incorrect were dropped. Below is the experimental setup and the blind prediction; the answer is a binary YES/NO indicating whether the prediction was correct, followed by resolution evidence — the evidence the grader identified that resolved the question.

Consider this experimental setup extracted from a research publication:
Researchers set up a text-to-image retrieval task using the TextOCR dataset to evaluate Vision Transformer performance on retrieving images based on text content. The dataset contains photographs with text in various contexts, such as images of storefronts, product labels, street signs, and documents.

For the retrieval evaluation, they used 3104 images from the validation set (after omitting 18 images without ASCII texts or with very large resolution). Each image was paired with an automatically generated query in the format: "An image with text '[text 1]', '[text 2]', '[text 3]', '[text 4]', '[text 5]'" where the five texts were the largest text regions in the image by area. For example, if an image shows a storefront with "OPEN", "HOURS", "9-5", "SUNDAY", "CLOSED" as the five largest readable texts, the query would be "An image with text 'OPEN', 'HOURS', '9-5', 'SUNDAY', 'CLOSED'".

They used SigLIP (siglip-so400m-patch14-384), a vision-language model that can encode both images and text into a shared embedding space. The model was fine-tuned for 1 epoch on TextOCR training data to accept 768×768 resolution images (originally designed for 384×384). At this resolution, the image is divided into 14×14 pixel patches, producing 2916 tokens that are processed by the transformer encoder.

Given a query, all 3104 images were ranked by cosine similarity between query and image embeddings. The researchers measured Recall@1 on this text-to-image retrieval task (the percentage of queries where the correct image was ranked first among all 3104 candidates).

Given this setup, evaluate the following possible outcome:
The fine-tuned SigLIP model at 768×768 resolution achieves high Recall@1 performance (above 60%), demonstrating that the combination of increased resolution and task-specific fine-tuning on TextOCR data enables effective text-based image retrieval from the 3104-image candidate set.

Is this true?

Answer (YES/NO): YES